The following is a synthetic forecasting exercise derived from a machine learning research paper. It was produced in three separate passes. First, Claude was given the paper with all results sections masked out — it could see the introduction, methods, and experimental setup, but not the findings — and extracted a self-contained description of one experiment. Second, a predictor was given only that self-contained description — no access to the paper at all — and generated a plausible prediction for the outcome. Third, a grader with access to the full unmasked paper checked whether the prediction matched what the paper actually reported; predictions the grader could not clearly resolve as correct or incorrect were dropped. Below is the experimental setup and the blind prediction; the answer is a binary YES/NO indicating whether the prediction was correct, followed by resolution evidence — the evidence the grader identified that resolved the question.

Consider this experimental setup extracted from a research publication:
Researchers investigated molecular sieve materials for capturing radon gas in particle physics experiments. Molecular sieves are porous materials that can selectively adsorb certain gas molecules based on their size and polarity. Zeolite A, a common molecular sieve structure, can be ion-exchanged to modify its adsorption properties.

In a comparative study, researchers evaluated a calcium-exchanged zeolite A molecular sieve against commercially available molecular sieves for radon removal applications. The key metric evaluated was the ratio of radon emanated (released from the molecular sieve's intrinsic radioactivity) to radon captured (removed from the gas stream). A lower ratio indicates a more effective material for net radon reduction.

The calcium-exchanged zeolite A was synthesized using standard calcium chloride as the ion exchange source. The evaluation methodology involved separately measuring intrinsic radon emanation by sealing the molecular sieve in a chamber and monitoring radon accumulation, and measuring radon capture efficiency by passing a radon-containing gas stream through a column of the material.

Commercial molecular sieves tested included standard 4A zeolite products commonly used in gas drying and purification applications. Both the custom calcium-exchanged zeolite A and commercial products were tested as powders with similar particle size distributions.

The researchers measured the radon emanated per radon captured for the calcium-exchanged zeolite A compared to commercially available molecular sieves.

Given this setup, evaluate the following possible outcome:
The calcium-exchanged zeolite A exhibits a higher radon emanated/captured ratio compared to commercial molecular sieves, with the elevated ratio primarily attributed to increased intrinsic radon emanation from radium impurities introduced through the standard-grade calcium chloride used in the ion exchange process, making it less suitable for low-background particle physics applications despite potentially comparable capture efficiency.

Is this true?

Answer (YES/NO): NO